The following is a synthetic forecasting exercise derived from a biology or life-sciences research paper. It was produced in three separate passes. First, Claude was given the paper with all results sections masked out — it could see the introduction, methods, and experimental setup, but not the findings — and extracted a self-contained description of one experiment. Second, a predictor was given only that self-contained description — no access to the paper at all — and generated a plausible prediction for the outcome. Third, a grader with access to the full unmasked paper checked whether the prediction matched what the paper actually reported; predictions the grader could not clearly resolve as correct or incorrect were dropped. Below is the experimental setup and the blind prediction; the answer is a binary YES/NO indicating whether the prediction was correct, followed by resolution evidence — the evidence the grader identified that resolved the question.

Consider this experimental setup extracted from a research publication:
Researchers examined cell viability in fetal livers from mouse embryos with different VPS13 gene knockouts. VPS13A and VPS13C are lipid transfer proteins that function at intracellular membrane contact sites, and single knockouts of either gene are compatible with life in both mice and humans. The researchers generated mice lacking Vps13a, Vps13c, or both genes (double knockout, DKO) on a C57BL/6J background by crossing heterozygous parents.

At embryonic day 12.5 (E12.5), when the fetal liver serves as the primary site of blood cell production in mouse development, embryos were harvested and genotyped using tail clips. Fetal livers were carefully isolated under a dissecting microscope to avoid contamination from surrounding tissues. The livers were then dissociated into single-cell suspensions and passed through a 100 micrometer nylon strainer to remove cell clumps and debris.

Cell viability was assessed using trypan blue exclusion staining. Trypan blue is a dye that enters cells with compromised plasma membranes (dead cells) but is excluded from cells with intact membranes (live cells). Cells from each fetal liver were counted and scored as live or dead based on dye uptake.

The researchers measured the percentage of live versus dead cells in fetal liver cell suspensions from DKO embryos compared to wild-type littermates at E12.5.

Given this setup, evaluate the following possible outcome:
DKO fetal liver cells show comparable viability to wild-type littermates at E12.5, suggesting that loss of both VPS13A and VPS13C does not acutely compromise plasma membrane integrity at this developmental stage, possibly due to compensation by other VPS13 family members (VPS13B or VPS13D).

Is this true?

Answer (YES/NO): NO